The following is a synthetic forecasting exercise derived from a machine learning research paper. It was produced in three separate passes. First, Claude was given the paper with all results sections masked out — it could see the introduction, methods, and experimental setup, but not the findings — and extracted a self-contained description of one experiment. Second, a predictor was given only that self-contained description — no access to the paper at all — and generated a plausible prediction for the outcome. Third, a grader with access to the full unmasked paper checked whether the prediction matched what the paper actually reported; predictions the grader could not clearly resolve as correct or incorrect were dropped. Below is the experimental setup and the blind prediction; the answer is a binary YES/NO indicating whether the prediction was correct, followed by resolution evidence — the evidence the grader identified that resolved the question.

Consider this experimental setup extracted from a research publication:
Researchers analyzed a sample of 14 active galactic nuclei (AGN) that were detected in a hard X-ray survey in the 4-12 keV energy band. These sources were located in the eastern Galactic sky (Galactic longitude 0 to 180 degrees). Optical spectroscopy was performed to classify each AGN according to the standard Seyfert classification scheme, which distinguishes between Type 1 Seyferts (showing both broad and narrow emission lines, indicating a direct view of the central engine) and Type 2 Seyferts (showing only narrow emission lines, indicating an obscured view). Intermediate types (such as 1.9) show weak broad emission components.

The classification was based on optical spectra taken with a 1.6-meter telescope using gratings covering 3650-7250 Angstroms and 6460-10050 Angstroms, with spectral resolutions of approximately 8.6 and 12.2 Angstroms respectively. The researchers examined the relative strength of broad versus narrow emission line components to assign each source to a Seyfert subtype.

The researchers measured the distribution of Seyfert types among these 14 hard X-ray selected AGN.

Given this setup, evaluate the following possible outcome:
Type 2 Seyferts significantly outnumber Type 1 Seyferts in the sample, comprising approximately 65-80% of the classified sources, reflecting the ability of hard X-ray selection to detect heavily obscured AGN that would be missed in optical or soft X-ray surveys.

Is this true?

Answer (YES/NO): NO